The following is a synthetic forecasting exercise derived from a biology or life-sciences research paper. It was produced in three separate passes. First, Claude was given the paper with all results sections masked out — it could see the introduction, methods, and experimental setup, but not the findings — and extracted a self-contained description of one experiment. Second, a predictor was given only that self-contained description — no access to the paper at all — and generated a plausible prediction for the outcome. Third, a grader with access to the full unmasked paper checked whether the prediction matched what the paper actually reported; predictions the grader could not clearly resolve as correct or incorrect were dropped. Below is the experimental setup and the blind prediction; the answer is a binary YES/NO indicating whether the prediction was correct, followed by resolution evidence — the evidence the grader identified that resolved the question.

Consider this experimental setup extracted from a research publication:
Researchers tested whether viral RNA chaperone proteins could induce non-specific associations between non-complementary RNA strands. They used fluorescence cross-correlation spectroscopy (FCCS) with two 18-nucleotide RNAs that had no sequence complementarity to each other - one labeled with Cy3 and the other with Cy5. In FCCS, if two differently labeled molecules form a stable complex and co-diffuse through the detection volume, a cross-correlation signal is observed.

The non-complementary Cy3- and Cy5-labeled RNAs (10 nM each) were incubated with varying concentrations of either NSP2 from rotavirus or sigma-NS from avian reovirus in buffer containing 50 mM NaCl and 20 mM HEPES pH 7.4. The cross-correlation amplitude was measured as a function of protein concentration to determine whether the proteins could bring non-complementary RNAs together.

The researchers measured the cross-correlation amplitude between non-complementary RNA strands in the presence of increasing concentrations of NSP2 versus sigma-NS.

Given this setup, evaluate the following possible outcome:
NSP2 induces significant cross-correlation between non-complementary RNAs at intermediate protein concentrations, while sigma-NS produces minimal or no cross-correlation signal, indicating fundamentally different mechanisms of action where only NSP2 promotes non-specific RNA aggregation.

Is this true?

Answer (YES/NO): NO